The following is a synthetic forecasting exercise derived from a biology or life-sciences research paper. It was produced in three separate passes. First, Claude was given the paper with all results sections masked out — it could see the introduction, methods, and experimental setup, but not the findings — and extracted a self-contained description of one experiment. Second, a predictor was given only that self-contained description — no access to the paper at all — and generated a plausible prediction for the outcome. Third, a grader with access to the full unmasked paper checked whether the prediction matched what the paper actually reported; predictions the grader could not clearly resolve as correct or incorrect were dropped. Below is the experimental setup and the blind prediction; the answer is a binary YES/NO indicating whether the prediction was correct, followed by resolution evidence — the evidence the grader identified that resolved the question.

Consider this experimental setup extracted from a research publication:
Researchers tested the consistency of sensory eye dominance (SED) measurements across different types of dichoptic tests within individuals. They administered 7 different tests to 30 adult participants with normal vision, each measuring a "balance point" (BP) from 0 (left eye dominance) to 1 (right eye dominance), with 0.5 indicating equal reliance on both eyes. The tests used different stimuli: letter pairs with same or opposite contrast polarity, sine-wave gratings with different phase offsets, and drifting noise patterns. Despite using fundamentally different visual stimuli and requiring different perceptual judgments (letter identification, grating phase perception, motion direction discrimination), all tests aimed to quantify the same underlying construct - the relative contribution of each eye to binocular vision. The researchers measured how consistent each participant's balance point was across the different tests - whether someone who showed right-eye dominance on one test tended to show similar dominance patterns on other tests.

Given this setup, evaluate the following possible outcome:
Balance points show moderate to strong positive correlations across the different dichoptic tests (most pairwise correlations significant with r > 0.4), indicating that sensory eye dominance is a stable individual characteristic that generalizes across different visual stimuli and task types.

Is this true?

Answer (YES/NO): NO